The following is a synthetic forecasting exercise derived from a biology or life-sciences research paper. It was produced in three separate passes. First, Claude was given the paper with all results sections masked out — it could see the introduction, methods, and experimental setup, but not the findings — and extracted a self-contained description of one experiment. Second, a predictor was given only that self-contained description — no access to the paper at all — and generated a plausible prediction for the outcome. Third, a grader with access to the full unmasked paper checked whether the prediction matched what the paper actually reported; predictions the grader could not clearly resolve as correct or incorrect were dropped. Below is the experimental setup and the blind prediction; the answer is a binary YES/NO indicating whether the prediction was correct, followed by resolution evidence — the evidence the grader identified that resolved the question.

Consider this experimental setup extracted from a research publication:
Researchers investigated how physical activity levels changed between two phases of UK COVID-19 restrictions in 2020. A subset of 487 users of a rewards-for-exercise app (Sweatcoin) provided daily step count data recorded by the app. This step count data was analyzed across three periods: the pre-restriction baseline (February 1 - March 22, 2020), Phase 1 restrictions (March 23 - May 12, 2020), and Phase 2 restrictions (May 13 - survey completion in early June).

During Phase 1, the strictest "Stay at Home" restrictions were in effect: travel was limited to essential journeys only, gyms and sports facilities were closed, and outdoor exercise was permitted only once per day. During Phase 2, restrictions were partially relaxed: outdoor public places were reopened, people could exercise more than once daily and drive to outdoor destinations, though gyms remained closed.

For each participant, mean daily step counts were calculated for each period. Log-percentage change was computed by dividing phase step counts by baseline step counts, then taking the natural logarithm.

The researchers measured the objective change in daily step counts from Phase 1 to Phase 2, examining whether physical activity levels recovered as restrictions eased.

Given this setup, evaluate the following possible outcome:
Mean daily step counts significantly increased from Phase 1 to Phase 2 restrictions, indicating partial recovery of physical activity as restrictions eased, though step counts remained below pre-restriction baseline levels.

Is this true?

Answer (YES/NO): YES